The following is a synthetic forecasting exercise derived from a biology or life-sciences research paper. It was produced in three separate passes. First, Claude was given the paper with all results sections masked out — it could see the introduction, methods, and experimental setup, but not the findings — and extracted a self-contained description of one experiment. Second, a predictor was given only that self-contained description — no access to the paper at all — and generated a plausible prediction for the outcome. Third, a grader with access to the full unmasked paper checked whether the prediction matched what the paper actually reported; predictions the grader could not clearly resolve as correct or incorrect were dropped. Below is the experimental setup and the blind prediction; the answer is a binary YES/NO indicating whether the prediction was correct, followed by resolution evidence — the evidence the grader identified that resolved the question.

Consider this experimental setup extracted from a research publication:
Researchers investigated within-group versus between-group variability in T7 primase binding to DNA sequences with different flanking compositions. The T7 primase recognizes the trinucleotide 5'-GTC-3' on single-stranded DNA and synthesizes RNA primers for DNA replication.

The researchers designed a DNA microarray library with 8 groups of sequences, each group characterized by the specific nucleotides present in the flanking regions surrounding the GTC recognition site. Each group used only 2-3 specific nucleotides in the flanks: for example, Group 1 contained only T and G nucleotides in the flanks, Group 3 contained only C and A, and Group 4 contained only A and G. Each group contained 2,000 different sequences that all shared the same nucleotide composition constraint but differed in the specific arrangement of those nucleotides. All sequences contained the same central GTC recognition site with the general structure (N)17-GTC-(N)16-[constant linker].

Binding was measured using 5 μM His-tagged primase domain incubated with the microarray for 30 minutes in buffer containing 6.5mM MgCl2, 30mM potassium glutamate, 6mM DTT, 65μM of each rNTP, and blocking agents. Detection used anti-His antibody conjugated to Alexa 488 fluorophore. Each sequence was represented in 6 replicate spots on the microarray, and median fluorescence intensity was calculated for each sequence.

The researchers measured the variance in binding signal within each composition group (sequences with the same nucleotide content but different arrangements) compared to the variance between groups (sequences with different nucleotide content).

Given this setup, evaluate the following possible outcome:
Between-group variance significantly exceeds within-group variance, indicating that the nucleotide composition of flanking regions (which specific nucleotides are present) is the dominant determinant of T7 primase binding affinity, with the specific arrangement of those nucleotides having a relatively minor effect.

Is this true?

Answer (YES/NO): NO